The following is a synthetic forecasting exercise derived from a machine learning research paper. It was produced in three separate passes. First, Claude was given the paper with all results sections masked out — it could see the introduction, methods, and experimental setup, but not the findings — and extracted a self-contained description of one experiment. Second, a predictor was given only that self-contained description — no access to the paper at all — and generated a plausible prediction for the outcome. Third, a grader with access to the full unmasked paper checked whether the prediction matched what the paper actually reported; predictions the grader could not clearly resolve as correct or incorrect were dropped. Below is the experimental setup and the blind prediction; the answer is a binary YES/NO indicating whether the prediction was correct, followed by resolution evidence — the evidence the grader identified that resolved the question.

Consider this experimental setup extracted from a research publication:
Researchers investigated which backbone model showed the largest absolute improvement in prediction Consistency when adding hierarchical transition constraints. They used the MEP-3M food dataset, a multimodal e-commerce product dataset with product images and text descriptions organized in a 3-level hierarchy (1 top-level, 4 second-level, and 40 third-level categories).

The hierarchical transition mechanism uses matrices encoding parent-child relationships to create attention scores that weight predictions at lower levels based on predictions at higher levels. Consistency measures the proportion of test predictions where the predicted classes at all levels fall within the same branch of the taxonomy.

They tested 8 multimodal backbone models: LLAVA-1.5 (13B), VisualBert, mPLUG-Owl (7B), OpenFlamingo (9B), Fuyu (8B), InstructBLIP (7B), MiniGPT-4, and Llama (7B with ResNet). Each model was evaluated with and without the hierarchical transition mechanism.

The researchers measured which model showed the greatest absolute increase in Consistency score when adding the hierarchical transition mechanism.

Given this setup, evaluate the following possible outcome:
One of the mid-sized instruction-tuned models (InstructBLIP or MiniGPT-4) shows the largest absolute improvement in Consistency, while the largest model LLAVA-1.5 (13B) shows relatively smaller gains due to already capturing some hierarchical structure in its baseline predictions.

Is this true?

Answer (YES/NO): NO